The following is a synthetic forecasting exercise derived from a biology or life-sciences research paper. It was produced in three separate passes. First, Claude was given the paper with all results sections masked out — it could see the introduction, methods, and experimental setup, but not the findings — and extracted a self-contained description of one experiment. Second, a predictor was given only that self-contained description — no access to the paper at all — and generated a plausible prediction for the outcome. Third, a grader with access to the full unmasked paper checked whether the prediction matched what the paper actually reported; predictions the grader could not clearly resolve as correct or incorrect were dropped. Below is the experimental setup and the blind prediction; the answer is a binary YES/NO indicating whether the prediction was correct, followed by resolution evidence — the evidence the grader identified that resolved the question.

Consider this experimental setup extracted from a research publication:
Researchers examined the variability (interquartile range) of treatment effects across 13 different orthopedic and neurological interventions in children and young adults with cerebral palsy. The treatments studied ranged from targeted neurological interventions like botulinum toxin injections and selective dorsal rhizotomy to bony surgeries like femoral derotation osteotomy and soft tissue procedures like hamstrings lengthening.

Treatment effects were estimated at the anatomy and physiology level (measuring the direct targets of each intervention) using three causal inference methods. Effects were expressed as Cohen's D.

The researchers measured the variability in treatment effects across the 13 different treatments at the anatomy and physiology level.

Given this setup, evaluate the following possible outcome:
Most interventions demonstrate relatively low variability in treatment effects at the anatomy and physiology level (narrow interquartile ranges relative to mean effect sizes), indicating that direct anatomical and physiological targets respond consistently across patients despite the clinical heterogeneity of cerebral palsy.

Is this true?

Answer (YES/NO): NO